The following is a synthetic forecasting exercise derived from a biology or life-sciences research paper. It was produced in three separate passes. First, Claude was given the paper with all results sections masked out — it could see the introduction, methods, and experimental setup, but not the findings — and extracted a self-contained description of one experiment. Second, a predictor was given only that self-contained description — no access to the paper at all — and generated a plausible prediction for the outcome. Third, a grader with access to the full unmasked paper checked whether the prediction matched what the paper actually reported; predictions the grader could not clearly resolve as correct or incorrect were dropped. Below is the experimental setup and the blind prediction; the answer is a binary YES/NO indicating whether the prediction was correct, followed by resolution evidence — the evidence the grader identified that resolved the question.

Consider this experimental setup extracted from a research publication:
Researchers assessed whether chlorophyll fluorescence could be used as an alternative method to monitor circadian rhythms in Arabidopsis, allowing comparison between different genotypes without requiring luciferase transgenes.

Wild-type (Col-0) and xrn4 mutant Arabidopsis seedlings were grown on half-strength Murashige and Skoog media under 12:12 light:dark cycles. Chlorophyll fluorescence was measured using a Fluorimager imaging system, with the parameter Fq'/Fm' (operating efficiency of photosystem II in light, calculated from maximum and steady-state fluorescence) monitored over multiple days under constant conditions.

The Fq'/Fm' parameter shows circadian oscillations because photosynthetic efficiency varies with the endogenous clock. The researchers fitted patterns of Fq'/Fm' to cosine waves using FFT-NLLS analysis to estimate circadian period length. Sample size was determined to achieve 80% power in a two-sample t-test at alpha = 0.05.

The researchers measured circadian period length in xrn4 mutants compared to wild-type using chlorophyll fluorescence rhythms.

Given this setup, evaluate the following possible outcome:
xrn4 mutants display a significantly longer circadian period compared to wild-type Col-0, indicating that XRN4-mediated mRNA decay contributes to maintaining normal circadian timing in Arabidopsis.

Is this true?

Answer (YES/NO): YES